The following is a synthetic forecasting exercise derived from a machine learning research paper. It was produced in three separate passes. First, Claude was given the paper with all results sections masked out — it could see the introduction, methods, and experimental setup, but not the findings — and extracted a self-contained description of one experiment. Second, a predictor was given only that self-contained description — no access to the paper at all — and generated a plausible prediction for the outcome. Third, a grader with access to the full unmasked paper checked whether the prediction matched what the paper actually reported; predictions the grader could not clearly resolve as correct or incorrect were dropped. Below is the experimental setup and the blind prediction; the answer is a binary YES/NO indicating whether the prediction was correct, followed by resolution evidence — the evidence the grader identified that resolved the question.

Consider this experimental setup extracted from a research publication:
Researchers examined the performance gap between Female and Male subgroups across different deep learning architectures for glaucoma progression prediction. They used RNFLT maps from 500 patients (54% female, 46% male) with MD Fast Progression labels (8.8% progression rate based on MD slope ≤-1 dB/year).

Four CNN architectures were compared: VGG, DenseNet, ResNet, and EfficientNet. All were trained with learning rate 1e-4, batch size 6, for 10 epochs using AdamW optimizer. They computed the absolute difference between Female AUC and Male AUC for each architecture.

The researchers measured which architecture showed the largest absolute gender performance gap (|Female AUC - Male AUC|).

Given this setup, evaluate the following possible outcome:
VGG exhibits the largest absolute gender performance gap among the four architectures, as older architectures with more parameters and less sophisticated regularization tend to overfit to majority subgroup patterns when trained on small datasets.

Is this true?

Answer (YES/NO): NO